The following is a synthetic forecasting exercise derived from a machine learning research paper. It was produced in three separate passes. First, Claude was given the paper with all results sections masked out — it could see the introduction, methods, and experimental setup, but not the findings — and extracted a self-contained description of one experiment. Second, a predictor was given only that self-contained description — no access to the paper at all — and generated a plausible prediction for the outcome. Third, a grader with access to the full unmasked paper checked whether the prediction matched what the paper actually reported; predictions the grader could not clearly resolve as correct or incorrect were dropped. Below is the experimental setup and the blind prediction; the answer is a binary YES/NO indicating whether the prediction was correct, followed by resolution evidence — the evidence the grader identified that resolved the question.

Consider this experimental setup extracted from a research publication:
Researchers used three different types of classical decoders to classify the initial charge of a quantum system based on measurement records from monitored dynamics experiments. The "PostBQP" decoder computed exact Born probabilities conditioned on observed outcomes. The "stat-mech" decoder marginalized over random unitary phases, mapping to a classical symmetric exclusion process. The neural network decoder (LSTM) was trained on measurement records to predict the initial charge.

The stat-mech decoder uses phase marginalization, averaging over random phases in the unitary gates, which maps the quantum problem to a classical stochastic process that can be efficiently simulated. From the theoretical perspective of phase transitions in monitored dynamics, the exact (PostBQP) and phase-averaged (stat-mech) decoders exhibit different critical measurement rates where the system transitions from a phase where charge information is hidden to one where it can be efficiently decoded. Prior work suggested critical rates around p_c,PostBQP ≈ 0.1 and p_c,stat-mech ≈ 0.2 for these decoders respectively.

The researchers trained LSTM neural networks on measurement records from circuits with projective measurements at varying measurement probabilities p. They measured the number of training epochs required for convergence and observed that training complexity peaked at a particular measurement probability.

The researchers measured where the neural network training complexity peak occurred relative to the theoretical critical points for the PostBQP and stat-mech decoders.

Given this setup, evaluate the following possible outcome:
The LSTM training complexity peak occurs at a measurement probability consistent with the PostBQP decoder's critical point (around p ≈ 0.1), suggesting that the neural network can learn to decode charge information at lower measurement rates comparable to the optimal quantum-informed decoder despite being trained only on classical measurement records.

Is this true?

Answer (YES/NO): NO